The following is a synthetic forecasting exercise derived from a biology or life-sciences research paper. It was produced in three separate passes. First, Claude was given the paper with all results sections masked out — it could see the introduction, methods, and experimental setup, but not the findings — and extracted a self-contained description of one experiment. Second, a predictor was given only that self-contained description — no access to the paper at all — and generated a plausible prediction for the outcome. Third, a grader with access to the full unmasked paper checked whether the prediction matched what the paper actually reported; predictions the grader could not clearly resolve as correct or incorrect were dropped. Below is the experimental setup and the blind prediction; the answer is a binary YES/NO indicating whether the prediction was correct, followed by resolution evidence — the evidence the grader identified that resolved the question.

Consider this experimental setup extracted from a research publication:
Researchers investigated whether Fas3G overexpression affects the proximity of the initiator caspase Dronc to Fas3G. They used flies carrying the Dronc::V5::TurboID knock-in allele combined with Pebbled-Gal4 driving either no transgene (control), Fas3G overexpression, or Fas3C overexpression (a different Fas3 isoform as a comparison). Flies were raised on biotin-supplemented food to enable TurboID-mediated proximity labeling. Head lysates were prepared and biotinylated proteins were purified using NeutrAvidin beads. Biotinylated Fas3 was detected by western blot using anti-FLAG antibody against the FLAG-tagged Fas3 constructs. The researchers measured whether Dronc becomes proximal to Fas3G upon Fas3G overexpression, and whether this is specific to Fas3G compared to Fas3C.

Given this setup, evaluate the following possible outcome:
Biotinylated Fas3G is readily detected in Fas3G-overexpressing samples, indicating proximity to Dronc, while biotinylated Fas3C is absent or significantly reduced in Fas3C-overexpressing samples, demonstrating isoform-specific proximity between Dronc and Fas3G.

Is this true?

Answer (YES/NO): YES